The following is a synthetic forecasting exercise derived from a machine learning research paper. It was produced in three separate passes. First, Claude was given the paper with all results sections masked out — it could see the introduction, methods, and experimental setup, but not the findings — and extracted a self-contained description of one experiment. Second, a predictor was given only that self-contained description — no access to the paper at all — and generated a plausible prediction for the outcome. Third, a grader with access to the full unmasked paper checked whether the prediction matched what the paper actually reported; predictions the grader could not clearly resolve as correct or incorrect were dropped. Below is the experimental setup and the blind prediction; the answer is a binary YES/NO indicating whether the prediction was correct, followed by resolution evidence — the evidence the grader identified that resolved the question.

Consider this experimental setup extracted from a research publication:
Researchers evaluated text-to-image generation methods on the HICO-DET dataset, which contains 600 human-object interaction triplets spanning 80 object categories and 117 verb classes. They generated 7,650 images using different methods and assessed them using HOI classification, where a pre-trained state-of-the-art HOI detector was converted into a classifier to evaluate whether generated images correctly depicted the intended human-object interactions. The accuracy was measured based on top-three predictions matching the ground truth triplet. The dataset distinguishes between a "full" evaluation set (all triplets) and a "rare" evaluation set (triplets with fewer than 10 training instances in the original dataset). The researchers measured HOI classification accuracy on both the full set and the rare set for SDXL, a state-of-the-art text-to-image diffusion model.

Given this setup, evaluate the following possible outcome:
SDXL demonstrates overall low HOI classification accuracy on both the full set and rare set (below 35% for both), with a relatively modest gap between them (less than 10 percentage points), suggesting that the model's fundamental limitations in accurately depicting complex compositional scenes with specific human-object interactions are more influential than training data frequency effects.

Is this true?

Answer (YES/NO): NO